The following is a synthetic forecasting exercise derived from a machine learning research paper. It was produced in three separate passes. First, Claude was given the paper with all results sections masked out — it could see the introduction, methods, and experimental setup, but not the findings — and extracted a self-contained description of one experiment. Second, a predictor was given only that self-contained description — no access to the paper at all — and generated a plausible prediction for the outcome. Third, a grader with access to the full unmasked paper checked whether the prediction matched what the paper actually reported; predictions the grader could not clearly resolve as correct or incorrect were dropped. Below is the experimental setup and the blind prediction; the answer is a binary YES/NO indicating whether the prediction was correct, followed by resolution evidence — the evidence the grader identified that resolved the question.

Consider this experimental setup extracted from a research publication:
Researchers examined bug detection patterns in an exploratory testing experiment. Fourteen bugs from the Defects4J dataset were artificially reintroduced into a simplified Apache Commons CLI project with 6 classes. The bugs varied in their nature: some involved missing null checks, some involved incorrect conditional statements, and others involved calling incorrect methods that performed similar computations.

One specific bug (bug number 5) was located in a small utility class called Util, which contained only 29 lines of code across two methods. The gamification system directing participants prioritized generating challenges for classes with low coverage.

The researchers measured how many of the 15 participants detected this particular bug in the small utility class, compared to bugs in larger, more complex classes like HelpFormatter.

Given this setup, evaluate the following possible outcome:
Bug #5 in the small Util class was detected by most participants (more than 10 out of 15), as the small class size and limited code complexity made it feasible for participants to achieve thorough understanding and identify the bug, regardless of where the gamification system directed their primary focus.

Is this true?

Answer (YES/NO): NO